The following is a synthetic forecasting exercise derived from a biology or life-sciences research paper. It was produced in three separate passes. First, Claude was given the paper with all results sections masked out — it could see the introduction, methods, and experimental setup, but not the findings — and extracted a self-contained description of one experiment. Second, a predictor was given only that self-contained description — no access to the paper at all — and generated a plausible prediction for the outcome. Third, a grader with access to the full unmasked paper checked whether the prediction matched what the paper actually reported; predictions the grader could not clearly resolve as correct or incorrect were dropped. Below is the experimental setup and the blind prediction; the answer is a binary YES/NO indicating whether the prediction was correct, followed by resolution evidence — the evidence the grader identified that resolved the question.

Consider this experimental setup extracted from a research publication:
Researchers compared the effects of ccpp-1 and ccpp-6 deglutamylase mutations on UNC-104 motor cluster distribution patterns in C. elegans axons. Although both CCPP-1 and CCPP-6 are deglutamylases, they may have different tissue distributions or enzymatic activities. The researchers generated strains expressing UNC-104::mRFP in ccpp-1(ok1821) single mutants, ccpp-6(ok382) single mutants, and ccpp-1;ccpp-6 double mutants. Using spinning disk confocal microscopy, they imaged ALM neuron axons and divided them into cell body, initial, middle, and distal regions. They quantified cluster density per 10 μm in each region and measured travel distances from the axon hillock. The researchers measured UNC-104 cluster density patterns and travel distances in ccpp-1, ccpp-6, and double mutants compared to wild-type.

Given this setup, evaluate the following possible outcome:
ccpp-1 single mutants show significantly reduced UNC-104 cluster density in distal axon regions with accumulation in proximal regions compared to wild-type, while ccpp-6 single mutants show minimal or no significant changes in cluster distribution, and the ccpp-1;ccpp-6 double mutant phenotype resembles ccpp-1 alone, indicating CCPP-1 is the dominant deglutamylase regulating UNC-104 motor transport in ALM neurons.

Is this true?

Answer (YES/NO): YES